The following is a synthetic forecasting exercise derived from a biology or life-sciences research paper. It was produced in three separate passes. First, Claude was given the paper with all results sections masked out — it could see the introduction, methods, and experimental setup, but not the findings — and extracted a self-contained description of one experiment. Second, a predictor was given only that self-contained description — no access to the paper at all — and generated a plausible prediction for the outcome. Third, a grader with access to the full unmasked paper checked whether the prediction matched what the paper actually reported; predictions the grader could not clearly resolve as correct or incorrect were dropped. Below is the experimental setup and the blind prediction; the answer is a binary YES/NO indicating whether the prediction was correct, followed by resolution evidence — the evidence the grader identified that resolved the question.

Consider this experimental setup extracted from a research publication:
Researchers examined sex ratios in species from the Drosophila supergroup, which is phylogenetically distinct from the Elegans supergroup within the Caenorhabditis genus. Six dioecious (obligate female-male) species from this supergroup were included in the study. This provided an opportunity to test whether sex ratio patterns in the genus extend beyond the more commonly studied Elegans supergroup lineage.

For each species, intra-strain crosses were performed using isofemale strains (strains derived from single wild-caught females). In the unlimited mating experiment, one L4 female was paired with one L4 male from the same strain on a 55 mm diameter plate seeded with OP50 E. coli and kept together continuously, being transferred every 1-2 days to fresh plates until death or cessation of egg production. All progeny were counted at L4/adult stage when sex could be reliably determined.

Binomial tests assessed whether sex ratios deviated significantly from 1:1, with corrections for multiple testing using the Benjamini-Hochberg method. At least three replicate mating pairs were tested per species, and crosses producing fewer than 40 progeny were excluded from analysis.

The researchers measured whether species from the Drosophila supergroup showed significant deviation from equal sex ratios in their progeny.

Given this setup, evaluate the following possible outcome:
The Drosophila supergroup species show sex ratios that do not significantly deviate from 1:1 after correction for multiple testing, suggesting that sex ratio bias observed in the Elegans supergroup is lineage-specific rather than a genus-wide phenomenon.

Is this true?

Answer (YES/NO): NO